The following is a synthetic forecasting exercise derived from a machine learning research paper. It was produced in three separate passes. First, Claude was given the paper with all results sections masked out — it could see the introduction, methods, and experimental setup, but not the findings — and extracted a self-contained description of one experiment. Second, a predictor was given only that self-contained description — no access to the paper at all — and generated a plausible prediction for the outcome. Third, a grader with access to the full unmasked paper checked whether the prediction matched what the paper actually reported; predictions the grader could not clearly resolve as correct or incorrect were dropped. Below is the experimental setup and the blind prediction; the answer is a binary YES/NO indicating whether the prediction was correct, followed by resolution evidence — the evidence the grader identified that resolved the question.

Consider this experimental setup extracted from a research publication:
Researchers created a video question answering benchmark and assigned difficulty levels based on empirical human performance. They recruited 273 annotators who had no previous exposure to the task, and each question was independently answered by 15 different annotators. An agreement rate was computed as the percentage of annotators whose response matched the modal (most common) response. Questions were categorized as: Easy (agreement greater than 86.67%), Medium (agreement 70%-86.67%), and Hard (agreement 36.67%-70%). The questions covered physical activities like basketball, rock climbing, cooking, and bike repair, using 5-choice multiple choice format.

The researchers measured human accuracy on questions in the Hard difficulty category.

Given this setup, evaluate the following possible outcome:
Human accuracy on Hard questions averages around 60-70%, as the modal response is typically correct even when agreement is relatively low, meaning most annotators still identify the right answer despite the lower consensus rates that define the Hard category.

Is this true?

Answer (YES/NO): YES